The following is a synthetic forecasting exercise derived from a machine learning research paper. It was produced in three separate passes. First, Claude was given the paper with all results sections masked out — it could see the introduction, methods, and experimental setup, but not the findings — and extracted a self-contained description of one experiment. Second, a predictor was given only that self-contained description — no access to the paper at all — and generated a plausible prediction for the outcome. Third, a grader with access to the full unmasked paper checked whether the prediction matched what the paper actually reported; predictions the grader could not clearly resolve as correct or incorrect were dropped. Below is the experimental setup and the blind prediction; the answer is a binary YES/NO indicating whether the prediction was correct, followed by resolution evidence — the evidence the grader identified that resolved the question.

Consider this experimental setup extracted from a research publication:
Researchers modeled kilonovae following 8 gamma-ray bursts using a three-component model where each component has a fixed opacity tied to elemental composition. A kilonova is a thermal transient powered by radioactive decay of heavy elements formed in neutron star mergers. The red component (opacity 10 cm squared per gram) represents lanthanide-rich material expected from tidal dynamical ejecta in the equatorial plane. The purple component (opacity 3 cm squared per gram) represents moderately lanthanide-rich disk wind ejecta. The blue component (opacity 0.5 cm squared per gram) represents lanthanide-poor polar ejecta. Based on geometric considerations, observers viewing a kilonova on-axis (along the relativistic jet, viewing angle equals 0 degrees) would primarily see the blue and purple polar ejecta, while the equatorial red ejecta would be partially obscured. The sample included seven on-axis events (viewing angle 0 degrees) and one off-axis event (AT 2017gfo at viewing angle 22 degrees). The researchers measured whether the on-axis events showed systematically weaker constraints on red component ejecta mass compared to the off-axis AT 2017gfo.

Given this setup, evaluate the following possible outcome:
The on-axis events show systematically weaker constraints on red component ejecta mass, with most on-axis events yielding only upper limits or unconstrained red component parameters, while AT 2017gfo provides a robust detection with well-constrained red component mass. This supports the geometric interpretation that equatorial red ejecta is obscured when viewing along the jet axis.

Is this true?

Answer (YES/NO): NO